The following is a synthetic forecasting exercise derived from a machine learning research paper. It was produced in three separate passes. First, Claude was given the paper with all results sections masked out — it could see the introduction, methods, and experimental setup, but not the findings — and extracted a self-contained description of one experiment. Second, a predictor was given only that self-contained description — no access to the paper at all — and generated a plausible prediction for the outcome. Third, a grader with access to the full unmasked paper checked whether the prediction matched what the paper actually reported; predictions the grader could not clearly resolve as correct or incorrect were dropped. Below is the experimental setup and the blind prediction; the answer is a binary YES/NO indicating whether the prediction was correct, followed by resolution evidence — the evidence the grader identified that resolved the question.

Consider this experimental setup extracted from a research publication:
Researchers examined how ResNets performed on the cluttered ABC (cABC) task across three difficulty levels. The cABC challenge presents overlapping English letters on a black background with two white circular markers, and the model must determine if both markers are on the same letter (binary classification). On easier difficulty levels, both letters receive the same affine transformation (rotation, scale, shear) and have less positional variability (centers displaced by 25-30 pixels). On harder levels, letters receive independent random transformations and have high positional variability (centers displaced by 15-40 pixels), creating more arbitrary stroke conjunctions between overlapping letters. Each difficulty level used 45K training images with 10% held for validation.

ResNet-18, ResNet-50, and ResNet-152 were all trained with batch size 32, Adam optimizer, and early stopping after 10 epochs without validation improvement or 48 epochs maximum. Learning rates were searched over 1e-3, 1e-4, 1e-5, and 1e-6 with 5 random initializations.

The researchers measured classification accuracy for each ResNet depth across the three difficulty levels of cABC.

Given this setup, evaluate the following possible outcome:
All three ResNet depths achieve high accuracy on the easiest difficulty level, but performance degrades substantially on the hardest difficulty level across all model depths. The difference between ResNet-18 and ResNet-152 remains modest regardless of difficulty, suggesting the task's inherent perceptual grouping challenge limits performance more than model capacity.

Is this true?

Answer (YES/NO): NO